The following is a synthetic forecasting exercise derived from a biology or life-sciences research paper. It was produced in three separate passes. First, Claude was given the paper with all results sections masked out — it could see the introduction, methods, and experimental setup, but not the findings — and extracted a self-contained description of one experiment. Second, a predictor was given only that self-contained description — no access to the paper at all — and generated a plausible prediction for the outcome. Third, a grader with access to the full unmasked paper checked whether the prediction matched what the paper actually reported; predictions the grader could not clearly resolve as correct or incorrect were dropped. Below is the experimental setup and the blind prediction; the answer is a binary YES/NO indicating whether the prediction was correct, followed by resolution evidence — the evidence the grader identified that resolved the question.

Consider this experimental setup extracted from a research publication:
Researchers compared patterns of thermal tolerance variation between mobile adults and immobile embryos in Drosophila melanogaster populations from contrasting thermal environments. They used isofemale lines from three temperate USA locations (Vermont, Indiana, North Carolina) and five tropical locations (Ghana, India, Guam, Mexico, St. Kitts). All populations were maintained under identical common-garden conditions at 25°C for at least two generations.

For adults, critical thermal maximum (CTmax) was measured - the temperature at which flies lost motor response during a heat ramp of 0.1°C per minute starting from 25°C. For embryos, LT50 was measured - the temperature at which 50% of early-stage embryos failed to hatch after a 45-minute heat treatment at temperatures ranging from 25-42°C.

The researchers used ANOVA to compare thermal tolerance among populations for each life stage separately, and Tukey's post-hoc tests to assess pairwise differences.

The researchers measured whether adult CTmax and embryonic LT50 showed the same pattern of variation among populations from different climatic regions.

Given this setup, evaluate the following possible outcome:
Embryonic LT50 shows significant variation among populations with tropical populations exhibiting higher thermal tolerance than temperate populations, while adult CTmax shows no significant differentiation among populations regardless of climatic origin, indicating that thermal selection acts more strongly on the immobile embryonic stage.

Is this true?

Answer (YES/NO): YES